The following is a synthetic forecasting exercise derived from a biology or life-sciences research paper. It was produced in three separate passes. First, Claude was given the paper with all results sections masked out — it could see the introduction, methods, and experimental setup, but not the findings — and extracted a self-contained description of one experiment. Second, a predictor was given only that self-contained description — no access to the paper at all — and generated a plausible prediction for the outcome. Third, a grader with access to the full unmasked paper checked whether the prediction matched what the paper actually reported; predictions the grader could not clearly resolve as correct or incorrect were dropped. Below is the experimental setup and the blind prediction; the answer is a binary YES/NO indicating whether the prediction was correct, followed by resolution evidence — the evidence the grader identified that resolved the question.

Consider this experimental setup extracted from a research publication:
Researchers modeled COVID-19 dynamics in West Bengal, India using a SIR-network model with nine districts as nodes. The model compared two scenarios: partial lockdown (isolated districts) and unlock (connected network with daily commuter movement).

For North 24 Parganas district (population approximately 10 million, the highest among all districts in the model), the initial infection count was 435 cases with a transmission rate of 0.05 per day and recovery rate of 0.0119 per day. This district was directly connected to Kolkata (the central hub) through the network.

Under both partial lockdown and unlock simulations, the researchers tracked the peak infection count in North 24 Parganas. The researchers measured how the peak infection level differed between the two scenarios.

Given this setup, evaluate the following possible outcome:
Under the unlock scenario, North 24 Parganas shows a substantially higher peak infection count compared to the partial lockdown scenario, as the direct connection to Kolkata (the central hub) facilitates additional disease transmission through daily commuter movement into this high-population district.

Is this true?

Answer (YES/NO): NO